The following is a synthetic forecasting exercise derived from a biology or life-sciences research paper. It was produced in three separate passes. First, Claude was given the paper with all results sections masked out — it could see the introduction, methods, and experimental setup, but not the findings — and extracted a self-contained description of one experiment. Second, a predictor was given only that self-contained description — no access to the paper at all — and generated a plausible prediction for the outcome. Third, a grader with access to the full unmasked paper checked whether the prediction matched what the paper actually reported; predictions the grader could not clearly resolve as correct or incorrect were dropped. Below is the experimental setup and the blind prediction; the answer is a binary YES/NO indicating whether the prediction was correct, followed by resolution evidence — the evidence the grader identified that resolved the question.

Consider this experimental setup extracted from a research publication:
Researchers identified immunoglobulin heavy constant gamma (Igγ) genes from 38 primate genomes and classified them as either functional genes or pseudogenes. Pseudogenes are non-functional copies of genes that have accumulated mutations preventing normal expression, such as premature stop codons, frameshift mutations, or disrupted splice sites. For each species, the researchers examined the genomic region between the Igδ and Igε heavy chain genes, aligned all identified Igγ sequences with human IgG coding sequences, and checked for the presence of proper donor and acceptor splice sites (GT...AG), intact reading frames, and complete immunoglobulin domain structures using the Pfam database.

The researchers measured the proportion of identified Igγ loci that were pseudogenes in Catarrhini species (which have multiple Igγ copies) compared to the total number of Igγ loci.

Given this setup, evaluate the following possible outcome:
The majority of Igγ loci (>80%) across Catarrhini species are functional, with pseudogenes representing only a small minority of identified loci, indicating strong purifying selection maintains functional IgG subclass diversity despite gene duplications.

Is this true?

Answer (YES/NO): YES